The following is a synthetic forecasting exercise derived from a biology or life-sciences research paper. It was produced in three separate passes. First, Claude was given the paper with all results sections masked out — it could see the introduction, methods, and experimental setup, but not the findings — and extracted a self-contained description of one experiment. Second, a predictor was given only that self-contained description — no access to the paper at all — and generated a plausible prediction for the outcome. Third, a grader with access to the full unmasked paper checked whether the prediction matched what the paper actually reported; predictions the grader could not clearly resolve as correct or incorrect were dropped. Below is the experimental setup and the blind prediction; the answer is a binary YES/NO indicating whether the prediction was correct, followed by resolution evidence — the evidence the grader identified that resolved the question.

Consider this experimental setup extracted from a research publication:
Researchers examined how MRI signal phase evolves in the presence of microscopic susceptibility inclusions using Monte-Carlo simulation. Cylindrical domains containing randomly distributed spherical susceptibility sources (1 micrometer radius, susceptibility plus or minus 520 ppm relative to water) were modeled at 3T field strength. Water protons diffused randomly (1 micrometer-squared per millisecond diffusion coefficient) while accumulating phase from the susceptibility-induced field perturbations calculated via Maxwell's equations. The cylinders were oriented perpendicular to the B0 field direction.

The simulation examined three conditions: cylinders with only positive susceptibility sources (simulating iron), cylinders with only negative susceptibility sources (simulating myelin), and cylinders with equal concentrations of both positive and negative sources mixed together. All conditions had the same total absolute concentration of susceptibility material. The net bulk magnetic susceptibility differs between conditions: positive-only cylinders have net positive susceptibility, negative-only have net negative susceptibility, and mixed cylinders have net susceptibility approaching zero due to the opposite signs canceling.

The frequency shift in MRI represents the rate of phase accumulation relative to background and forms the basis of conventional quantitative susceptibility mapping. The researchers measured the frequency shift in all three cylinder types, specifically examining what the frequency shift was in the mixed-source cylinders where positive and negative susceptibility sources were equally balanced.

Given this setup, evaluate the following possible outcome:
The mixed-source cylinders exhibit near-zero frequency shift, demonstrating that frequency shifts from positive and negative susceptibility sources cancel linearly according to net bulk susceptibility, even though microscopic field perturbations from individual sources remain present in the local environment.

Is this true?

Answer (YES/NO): YES